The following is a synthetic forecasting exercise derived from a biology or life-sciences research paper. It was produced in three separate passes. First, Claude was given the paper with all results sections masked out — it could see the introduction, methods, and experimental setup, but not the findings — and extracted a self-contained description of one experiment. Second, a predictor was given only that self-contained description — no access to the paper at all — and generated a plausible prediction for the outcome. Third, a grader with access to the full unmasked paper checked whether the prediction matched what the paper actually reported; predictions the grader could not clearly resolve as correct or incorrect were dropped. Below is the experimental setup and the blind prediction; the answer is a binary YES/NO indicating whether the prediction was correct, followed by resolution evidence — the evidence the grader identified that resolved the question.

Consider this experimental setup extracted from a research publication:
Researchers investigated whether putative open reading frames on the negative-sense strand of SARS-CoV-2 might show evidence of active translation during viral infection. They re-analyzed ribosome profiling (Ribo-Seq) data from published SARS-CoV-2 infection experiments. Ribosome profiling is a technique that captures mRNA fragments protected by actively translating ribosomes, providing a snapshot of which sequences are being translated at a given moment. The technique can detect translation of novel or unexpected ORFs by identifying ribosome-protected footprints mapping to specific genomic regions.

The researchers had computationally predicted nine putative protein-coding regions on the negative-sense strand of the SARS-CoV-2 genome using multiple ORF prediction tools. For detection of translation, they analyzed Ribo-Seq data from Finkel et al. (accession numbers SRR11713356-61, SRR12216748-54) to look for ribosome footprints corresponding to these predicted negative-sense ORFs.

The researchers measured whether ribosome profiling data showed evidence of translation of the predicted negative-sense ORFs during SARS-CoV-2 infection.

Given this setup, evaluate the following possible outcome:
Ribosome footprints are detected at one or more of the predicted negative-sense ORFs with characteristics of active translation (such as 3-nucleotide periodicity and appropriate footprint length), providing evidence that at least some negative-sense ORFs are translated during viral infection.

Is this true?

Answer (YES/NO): NO